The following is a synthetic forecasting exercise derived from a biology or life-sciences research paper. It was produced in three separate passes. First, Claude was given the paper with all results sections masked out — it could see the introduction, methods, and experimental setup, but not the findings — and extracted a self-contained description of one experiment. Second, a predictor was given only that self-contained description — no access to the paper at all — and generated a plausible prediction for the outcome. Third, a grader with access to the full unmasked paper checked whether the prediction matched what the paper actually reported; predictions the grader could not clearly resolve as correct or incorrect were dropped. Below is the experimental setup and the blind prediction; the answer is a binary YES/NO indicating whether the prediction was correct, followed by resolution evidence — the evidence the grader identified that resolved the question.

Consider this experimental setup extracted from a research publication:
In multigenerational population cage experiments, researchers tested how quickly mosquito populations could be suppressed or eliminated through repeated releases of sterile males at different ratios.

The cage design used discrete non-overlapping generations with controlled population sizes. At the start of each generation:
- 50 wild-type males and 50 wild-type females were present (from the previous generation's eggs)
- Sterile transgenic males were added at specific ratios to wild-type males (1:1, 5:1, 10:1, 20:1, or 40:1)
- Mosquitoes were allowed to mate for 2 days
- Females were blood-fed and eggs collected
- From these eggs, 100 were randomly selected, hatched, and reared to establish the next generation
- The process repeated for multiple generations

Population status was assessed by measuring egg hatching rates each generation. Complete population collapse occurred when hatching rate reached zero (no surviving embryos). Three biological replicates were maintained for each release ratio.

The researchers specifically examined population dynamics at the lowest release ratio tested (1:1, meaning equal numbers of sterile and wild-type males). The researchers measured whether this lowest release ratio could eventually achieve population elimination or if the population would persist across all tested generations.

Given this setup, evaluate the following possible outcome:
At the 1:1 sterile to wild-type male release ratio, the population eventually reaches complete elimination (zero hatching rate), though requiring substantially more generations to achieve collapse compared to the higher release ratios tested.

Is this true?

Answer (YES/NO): NO